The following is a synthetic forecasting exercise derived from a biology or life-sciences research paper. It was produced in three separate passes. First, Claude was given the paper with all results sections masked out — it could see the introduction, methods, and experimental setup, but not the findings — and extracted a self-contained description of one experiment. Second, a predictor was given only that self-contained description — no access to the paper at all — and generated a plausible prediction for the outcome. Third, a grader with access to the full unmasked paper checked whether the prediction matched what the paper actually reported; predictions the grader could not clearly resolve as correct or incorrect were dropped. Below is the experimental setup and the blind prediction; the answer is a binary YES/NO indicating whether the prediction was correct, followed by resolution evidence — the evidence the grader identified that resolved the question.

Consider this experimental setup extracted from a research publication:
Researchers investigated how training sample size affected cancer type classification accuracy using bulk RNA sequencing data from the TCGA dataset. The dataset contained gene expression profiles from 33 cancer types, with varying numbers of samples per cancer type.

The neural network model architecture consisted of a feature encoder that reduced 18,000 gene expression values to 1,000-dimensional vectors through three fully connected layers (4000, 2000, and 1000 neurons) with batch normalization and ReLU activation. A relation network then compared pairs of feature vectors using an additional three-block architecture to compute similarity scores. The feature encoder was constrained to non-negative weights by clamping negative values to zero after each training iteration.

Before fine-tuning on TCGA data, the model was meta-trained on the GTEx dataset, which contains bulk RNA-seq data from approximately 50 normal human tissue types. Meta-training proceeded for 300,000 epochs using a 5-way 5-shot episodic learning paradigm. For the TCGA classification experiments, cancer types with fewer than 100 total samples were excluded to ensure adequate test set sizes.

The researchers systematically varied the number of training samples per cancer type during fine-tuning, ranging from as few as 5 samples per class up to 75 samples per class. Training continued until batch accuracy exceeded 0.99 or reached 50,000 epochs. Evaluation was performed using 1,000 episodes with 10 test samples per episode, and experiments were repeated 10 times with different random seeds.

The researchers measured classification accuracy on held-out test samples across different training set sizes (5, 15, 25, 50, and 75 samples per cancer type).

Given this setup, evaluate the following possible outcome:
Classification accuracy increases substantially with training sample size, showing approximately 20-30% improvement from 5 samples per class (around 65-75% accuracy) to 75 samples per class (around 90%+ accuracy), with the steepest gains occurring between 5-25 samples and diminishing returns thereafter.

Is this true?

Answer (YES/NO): NO